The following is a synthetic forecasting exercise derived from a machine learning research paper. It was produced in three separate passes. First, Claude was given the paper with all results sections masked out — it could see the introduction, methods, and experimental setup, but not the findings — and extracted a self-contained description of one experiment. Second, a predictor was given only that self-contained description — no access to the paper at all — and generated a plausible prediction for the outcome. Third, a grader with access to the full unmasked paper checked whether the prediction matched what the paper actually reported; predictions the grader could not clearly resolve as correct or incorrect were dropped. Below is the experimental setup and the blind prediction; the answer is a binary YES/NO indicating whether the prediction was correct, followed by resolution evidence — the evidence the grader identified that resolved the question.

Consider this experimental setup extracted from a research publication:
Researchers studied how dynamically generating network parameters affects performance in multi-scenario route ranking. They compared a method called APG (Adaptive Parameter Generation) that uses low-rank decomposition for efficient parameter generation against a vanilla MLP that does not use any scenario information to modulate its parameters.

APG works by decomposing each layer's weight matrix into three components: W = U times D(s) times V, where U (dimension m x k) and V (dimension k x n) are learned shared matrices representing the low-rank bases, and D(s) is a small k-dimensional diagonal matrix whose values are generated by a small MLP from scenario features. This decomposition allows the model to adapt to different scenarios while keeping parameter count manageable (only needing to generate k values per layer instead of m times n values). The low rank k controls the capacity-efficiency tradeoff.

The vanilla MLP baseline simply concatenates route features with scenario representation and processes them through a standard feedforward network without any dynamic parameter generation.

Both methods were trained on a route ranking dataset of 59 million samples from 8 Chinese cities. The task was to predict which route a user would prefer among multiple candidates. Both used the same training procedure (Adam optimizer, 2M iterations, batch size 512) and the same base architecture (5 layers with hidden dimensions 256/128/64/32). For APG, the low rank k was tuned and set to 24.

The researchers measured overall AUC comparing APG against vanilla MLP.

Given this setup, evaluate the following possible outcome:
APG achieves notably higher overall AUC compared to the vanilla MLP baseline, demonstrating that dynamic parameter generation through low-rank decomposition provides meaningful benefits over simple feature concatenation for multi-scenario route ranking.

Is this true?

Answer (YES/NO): NO